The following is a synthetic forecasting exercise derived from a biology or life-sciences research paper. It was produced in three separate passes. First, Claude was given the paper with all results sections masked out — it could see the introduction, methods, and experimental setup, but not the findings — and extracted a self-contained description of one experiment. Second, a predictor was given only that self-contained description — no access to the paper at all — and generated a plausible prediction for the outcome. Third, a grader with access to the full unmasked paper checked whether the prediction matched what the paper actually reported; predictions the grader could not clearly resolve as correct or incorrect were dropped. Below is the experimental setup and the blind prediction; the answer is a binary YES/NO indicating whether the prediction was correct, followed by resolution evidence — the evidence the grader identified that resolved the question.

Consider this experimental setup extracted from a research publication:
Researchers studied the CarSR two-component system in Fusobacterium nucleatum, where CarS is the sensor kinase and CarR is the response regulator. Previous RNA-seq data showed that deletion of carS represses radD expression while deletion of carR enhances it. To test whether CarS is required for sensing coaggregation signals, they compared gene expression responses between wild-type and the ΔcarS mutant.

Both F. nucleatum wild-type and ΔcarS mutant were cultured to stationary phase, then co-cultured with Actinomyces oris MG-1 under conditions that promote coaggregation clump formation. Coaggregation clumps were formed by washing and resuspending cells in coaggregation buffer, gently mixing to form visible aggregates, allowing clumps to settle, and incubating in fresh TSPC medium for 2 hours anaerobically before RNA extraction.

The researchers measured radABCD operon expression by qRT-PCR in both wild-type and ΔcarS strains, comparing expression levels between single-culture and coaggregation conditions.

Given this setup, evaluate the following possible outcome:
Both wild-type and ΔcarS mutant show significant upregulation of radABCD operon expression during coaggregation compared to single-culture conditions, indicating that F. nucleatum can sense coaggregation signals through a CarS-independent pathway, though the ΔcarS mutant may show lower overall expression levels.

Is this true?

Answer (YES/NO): NO